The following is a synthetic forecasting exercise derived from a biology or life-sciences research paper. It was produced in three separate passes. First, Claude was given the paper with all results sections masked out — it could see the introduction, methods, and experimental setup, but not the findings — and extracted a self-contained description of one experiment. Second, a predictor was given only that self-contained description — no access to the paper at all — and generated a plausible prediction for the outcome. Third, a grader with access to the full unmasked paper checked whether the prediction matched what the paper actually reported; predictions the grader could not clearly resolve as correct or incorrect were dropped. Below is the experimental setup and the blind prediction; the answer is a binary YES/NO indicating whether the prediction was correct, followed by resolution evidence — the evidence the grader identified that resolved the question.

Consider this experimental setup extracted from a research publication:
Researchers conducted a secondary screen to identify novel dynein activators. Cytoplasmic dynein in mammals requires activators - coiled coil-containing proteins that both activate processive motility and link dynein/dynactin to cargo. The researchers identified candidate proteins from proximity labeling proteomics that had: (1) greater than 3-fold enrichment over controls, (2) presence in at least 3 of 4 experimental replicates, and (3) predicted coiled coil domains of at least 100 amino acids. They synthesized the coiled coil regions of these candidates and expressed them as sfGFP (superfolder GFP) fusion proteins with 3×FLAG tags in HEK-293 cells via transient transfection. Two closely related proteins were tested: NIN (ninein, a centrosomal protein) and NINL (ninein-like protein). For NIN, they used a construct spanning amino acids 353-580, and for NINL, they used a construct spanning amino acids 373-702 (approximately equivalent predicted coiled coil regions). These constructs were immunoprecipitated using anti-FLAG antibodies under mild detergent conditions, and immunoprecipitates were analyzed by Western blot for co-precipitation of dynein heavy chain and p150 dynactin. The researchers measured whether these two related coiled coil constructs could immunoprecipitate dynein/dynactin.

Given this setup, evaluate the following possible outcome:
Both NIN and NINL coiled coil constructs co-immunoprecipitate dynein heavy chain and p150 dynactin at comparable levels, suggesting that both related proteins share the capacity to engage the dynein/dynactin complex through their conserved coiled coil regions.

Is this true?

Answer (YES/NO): NO